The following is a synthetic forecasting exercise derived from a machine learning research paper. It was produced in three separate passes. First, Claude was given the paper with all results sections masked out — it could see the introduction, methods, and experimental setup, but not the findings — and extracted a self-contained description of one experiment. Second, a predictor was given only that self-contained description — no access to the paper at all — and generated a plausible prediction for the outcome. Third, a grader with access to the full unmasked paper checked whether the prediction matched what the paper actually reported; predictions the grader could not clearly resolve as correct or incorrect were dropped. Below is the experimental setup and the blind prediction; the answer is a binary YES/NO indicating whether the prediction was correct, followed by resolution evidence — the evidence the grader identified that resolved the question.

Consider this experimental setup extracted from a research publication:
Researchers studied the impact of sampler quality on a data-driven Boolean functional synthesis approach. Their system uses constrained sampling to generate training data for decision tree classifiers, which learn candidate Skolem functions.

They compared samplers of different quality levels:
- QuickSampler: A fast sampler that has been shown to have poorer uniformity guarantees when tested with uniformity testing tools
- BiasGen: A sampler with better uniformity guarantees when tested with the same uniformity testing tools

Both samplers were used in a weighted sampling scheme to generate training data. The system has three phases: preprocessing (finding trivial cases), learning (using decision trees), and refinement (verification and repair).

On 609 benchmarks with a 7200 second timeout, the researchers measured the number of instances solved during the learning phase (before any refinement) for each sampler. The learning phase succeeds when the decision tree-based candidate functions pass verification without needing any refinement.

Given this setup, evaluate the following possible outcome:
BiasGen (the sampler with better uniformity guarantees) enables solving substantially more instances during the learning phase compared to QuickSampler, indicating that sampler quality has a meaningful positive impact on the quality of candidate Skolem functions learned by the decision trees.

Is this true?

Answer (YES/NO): YES